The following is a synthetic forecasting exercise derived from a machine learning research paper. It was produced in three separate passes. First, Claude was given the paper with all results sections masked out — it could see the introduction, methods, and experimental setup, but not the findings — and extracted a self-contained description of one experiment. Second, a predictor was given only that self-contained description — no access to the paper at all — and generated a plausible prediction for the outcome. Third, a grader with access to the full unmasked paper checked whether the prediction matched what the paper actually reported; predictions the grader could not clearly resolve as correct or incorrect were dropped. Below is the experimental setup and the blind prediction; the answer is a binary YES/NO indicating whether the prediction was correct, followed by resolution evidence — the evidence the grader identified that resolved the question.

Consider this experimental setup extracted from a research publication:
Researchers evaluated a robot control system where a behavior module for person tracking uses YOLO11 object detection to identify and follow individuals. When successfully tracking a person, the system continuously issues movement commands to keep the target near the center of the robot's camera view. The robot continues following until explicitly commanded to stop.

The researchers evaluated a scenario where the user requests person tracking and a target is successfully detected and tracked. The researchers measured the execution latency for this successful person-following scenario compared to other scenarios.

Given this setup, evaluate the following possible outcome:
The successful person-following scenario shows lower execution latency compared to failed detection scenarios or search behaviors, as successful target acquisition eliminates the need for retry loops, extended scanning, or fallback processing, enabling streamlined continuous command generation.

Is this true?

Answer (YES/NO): NO